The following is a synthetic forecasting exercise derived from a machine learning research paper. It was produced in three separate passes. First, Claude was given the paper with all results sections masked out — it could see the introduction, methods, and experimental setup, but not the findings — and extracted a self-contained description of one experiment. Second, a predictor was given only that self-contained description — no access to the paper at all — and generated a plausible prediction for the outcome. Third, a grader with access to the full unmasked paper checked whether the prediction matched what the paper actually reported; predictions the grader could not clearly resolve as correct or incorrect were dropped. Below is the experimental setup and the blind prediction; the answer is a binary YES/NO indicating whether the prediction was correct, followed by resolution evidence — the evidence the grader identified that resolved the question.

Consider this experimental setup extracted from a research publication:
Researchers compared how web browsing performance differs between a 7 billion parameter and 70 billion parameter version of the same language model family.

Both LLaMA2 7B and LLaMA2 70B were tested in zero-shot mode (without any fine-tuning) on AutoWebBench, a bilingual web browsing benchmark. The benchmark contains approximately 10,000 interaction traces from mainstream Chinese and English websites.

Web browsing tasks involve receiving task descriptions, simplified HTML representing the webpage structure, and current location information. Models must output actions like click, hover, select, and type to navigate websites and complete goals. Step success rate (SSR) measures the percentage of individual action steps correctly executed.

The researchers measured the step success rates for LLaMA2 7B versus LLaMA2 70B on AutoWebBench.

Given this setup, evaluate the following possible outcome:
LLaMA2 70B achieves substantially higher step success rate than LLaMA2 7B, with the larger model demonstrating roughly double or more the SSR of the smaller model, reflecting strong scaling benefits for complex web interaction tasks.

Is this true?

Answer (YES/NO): YES